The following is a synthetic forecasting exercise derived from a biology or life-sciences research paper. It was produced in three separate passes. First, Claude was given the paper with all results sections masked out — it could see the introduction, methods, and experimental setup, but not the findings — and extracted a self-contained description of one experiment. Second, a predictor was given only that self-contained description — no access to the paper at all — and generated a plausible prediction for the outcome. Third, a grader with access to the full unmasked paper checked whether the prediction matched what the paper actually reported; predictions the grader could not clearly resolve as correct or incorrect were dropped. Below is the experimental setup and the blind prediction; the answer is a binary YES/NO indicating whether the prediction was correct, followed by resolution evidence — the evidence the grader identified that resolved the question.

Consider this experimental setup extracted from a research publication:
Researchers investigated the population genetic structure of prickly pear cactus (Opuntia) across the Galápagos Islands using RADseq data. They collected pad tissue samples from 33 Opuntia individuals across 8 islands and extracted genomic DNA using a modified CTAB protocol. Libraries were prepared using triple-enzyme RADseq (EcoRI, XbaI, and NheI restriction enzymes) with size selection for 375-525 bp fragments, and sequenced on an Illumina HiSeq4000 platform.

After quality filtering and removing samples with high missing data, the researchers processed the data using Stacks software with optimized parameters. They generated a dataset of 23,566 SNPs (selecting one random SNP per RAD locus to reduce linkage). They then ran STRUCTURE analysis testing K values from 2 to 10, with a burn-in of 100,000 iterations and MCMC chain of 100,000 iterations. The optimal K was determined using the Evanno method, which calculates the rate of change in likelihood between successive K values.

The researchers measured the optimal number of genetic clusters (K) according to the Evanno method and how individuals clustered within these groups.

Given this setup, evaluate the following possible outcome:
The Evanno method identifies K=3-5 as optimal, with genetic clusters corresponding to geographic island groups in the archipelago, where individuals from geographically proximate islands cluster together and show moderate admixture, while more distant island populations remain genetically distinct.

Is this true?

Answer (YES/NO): NO